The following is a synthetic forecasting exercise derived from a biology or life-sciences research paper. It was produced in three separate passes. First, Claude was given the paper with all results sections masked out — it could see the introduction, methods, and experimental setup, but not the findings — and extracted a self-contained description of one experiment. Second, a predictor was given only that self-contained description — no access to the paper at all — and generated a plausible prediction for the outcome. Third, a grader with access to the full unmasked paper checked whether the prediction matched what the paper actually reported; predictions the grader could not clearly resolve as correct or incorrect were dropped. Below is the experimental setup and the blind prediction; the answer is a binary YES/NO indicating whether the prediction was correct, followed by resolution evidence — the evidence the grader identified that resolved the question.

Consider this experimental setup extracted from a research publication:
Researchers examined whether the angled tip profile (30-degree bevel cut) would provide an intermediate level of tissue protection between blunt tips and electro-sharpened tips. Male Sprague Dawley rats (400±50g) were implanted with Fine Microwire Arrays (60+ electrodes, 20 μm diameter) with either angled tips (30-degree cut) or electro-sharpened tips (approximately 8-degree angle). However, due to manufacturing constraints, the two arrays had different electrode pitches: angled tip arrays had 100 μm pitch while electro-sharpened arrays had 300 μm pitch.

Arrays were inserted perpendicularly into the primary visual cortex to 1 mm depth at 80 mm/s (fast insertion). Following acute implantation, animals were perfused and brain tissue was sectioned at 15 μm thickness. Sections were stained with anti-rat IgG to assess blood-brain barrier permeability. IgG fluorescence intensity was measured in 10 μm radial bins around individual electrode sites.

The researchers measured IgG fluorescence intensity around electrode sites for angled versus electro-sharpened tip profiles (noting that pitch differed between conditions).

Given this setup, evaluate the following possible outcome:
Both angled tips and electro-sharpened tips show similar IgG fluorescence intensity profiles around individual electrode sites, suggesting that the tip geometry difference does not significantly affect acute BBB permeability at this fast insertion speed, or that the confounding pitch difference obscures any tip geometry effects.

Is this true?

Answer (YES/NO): YES